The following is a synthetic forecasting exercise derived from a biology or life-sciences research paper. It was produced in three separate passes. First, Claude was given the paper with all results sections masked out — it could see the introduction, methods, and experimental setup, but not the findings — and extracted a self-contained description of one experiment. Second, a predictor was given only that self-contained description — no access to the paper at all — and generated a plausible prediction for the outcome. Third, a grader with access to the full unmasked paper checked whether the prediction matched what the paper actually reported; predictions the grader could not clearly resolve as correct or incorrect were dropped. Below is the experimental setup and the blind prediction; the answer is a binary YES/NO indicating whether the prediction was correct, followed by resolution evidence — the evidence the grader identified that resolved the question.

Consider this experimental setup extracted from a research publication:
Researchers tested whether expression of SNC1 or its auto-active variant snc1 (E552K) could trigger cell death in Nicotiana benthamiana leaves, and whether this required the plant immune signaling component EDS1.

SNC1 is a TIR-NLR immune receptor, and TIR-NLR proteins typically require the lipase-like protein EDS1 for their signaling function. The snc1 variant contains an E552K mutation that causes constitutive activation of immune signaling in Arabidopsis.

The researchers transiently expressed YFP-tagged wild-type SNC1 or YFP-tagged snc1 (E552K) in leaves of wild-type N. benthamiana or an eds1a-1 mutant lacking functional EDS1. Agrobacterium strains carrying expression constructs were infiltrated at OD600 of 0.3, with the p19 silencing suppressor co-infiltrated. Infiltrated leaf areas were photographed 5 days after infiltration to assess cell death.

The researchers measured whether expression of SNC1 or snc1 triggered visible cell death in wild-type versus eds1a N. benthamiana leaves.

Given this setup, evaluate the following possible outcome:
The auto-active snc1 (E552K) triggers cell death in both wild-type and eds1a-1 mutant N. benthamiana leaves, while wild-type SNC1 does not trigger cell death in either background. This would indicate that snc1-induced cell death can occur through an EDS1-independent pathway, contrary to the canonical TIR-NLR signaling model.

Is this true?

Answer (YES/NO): NO